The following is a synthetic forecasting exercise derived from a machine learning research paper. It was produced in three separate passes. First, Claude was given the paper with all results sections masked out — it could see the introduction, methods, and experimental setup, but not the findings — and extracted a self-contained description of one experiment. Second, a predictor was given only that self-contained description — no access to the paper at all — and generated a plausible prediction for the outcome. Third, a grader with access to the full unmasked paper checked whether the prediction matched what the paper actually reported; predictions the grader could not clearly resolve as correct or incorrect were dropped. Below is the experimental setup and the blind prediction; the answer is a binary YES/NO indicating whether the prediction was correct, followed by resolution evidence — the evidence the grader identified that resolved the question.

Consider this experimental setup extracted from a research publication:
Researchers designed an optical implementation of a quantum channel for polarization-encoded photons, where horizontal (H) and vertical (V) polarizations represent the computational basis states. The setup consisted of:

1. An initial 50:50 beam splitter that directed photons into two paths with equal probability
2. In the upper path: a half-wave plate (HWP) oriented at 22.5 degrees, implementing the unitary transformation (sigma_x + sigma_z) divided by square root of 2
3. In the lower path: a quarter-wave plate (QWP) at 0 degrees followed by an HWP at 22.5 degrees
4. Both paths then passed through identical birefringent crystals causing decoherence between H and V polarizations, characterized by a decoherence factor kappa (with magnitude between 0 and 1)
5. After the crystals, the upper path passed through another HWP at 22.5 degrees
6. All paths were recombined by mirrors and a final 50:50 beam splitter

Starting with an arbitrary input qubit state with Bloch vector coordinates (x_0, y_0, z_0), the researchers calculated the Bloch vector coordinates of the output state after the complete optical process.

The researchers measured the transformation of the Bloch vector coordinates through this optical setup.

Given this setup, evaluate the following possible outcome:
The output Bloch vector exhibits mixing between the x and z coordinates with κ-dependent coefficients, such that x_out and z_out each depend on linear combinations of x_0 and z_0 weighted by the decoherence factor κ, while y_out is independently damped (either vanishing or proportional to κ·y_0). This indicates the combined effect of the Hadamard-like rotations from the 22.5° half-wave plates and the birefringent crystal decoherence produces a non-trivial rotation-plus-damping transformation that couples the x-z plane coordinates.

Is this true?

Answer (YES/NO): NO